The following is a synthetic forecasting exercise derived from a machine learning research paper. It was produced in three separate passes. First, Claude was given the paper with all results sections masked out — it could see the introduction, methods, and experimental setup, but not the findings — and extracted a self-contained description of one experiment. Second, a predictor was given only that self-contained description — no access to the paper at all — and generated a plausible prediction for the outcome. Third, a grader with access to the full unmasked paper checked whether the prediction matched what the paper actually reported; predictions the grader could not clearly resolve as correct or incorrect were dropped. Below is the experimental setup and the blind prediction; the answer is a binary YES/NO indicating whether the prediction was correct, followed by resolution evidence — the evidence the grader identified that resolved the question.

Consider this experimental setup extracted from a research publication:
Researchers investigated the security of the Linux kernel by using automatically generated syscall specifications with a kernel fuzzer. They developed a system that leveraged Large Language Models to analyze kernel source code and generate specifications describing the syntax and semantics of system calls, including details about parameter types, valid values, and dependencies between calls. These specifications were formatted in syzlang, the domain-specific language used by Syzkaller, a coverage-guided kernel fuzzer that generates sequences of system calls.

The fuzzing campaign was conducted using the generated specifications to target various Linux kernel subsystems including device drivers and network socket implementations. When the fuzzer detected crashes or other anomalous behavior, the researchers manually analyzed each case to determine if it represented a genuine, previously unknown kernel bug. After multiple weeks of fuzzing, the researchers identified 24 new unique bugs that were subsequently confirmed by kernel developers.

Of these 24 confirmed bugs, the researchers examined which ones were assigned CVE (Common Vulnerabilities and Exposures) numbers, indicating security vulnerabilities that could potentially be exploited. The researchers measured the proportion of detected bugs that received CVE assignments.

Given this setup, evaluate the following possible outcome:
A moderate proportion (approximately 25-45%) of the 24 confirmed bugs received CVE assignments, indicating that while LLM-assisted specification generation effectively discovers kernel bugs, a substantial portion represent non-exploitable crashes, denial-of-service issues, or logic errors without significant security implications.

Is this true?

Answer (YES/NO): NO